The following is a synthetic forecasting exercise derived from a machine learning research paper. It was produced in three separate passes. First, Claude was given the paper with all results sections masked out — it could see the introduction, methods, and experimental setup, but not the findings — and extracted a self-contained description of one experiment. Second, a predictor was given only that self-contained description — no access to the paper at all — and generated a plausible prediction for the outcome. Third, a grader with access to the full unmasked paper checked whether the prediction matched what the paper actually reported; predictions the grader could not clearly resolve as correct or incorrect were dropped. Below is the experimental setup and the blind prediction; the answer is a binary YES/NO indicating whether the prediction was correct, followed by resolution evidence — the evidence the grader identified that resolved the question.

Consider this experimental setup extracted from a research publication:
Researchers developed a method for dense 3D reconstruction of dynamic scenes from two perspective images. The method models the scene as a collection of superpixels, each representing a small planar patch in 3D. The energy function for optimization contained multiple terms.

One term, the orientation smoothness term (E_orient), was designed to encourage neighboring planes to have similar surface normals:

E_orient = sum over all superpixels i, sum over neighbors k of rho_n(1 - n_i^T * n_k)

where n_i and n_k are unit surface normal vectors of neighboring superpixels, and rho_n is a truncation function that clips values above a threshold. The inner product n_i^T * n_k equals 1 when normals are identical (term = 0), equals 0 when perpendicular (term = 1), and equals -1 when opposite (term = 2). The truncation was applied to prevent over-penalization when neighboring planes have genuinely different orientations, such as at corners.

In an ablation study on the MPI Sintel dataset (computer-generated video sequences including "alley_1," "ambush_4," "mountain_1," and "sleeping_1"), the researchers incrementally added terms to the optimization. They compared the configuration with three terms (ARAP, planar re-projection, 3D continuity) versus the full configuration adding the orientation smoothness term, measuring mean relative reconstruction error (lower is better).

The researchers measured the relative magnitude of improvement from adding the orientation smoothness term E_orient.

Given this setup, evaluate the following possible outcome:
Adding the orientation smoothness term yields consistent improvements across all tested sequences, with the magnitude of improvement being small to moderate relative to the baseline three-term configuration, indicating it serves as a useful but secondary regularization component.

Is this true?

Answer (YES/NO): YES